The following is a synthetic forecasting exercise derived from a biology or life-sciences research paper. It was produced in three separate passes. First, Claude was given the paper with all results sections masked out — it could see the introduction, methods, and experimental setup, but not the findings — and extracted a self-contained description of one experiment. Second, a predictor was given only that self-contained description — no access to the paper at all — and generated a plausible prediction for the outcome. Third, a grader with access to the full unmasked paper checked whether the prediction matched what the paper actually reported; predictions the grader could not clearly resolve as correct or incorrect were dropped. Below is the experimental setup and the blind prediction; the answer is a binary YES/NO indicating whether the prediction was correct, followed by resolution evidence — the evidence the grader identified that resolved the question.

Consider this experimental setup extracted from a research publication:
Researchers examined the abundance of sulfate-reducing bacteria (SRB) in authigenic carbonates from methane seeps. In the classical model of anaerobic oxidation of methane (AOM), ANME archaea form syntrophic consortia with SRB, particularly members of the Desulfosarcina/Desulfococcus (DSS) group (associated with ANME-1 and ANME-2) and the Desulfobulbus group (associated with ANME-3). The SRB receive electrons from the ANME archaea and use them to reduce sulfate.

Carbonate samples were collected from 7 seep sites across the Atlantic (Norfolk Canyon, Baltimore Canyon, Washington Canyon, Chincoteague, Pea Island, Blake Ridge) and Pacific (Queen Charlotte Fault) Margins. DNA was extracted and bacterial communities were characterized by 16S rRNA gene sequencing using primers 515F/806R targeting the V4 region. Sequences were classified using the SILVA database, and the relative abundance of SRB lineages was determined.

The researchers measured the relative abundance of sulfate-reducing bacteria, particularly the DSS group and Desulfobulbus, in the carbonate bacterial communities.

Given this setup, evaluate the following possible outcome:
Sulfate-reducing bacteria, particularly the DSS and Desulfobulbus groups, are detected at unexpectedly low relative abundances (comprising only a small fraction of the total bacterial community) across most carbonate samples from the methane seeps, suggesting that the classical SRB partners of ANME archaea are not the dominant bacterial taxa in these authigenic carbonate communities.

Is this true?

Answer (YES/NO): YES